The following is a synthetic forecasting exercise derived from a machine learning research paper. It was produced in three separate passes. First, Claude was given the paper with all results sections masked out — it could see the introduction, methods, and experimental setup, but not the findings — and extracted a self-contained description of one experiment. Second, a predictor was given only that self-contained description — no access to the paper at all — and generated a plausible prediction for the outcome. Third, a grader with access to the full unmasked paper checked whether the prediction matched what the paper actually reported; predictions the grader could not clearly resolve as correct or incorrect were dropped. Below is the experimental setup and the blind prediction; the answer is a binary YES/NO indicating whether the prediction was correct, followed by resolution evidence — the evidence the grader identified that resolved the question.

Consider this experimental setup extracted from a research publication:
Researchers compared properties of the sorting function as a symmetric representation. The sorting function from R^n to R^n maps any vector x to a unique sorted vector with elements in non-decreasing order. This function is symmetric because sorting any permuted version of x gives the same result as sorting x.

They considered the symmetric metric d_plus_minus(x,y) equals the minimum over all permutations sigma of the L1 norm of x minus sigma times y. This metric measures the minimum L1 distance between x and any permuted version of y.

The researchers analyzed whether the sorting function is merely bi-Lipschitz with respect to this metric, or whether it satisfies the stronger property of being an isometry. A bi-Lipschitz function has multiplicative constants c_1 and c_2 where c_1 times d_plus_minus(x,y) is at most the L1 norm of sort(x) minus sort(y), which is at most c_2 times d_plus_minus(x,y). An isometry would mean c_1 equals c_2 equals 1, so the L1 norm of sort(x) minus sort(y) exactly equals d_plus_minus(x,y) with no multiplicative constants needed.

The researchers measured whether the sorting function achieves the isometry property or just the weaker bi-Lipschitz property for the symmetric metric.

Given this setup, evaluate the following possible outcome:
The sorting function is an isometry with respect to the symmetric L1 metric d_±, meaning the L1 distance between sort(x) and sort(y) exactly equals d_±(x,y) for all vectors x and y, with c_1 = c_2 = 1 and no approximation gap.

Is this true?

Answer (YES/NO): YES